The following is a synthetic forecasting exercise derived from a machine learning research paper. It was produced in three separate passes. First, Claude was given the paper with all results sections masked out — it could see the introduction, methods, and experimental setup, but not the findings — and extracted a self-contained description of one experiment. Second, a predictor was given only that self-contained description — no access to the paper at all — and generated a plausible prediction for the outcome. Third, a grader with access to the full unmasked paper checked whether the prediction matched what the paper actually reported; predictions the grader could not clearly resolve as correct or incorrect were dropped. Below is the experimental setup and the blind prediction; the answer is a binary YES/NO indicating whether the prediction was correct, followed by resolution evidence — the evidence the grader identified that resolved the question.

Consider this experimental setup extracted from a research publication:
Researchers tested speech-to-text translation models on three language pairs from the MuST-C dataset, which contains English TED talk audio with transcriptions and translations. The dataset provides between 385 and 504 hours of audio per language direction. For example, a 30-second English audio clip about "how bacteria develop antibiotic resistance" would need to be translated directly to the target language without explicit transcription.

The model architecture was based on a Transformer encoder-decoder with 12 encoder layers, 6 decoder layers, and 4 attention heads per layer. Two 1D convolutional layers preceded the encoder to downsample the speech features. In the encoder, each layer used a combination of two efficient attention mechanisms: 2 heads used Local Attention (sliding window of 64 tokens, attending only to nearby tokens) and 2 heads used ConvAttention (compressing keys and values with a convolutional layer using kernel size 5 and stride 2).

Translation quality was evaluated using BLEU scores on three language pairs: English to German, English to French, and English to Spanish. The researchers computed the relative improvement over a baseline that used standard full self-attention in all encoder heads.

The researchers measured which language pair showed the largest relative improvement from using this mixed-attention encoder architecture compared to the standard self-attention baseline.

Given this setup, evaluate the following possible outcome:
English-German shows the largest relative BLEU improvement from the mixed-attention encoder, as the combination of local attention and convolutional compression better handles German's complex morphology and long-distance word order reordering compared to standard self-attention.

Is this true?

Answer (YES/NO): NO